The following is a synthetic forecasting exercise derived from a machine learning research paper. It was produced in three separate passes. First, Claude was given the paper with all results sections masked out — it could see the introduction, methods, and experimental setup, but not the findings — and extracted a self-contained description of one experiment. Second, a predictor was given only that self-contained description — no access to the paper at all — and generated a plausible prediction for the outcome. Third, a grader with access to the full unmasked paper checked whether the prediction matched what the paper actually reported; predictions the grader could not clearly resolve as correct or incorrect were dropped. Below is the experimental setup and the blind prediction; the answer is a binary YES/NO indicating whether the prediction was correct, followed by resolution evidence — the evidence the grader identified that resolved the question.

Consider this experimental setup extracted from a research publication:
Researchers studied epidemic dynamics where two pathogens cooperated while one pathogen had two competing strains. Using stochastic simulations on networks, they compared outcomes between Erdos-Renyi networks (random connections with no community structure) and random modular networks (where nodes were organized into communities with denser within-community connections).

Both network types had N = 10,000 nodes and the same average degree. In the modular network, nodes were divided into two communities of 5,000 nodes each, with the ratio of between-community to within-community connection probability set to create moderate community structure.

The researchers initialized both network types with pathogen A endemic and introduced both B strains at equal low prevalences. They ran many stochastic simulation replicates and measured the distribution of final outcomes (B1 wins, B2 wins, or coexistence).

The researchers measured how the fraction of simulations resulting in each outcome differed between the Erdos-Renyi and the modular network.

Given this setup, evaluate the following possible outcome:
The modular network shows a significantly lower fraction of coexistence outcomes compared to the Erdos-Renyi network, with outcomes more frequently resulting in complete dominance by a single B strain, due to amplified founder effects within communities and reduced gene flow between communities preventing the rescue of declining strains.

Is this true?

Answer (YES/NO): NO